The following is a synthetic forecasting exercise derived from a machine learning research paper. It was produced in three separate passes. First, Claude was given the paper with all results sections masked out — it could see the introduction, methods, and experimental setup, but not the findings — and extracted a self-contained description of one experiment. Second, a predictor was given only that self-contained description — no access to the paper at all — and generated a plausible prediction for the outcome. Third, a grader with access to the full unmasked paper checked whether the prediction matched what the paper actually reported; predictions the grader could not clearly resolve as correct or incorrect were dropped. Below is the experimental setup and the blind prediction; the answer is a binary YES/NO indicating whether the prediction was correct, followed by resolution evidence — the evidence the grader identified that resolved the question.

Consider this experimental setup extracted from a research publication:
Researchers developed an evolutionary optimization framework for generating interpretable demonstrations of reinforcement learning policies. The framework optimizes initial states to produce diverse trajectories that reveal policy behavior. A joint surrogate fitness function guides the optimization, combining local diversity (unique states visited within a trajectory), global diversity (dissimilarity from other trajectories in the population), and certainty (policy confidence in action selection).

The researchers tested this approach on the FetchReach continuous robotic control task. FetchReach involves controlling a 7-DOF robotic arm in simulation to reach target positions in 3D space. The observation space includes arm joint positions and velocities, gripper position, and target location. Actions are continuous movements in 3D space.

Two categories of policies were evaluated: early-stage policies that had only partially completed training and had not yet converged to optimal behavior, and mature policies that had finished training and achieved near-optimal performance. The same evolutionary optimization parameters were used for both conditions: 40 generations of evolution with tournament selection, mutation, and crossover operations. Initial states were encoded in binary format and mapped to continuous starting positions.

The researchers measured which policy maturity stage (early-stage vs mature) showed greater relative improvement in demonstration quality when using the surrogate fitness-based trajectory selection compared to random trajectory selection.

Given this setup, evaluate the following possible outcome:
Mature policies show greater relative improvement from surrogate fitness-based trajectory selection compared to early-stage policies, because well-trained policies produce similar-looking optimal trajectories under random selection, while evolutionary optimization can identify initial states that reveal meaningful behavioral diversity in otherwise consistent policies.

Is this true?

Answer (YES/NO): NO